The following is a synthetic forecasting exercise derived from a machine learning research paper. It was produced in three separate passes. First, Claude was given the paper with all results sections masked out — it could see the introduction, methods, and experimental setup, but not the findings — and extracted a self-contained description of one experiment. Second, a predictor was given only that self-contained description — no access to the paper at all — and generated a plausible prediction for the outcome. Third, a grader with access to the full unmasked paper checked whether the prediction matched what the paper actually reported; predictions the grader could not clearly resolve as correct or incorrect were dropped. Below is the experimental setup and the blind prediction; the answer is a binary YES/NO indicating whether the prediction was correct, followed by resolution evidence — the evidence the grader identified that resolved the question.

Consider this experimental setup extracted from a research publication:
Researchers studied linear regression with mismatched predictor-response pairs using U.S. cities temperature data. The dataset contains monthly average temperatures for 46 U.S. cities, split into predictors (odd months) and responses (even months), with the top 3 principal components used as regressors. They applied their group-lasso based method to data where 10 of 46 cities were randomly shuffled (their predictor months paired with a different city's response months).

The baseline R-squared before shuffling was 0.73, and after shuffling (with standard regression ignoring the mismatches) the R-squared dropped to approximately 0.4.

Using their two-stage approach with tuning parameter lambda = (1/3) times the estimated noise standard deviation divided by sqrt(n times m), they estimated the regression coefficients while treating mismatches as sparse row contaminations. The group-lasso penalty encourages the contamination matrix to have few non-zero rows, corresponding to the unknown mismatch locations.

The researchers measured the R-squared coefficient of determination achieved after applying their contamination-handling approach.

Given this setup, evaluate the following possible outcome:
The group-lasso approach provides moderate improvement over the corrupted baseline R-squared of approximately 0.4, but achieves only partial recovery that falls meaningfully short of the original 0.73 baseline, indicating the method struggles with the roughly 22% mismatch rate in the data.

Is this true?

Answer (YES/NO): YES